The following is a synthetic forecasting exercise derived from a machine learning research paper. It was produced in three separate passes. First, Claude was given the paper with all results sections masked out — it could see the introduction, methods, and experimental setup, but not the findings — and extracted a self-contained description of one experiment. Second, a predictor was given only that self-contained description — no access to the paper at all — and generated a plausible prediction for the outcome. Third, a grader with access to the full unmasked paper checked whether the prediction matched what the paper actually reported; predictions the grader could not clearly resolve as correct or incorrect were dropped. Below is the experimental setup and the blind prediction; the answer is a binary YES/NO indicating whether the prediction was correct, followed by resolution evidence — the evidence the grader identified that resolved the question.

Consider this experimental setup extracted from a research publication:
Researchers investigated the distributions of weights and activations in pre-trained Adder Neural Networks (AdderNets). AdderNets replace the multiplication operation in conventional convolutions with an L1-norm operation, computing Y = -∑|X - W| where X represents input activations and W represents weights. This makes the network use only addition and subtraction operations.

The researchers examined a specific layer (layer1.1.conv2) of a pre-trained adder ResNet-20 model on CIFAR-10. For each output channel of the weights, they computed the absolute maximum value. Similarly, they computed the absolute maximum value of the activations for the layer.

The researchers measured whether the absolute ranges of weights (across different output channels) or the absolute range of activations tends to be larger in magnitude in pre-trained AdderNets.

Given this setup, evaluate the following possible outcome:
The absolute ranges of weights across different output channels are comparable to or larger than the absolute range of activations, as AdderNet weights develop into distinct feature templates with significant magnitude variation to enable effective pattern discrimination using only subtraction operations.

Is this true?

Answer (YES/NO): YES